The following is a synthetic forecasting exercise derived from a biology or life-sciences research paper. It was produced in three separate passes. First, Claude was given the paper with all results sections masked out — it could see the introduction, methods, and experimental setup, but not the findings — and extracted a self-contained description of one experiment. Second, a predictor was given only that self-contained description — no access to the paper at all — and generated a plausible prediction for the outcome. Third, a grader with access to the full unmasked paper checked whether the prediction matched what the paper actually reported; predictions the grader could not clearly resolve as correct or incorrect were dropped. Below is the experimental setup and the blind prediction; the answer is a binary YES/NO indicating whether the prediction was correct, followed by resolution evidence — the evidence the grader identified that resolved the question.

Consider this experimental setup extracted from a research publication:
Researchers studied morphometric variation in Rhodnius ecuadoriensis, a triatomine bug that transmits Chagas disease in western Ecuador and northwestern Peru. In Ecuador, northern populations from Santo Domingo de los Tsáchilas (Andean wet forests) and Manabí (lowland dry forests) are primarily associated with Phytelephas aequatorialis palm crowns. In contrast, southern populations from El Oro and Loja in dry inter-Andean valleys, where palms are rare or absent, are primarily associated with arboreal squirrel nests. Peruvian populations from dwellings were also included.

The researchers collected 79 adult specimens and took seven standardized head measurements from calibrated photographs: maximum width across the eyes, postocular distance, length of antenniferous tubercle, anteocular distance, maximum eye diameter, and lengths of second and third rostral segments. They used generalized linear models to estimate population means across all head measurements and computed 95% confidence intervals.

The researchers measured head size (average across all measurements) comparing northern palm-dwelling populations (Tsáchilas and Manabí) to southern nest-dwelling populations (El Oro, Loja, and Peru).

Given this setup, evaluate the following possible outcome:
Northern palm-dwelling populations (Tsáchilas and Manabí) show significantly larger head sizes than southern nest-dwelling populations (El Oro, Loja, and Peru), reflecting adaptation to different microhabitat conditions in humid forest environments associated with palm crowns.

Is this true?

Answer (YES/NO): YES